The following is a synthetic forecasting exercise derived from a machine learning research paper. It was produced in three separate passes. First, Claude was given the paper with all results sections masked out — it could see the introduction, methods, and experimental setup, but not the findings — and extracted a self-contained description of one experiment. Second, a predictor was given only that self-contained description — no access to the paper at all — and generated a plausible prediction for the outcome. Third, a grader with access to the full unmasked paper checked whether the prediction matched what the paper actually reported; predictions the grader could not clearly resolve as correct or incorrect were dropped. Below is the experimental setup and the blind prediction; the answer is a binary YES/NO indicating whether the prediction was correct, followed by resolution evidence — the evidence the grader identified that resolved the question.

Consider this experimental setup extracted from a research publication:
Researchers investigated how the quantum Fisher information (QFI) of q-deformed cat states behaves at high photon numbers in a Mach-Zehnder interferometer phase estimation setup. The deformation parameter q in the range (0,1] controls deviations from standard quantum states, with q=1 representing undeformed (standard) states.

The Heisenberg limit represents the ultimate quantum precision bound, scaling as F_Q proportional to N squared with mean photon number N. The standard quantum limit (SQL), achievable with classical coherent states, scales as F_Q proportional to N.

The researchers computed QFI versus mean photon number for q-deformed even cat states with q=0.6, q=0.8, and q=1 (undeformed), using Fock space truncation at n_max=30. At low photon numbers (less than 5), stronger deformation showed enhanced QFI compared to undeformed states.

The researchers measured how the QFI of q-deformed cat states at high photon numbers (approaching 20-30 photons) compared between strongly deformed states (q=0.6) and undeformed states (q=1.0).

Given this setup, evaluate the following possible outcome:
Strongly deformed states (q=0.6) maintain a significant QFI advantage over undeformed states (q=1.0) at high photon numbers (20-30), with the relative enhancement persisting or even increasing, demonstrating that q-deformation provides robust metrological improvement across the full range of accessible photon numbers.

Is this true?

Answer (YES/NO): NO